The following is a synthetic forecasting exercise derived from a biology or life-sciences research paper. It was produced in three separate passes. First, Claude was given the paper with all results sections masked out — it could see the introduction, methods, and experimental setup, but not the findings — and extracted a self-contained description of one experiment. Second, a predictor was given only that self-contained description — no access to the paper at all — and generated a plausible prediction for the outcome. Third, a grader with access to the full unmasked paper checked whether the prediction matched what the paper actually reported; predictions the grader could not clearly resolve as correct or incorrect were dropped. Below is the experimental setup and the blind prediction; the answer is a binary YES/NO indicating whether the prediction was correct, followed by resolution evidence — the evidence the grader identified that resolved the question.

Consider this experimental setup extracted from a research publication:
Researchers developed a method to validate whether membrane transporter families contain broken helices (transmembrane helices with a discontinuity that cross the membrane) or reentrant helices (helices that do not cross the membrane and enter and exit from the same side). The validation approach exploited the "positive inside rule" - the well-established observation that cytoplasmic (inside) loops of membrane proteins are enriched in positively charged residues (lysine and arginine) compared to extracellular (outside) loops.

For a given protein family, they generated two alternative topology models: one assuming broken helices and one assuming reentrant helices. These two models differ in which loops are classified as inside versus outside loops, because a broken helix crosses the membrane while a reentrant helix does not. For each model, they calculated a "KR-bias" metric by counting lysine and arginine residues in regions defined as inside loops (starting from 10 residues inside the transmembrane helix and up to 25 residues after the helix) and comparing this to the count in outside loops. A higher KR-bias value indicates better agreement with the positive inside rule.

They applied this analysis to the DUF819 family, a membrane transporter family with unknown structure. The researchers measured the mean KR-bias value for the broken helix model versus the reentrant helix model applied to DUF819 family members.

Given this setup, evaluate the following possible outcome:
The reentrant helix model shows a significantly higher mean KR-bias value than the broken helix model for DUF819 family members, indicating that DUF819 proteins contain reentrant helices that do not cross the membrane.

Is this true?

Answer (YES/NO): YES